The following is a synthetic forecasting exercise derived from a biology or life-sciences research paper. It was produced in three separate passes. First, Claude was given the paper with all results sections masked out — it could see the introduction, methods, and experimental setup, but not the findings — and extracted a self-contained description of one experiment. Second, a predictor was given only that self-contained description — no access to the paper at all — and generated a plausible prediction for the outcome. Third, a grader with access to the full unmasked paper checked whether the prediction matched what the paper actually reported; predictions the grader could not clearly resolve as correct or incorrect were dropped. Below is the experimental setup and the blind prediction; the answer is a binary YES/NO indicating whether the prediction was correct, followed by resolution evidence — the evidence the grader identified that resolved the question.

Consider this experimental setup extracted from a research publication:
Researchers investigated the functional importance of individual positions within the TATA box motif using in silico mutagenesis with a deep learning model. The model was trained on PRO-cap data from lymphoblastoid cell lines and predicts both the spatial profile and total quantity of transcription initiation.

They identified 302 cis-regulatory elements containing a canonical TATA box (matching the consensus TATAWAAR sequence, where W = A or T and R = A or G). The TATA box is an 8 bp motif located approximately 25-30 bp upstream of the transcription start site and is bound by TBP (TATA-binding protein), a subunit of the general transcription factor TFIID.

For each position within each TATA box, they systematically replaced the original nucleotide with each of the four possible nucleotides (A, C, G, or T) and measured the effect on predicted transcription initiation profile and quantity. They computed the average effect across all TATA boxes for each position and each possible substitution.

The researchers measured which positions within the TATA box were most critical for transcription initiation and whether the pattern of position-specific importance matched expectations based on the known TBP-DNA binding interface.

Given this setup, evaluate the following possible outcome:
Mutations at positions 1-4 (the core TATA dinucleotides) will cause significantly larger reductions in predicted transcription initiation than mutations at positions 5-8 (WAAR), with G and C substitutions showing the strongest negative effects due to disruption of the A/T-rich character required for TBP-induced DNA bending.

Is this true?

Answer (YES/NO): NO